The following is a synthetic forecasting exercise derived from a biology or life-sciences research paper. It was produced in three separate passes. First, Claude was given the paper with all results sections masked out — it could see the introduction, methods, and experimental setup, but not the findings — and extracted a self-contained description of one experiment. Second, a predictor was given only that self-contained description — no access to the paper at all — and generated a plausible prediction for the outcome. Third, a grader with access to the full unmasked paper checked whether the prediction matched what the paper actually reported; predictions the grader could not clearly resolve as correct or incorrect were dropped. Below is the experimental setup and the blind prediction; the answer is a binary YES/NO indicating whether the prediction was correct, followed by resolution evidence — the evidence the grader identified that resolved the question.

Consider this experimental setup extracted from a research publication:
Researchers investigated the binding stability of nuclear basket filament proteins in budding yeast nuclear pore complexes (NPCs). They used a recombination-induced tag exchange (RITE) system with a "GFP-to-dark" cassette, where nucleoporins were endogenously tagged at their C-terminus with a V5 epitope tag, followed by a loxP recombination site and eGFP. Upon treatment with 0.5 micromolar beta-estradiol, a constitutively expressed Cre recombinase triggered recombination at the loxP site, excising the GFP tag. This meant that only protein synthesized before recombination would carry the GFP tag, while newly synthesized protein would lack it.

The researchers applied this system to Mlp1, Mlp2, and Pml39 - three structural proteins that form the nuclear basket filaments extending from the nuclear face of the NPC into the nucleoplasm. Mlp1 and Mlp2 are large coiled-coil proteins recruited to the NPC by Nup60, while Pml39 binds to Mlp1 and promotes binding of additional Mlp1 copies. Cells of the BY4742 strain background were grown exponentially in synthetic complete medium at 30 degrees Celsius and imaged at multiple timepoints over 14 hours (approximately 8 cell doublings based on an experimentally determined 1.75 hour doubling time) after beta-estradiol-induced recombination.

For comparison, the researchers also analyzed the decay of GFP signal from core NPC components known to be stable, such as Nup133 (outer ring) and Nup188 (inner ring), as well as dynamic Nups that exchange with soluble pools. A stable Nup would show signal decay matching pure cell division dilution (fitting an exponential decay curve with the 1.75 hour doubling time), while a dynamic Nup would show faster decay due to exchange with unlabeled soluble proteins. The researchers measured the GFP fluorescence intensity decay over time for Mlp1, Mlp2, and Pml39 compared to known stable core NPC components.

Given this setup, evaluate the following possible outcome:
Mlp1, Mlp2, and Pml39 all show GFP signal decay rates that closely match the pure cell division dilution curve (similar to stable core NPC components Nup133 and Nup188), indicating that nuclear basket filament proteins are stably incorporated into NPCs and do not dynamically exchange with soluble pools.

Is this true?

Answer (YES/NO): YES